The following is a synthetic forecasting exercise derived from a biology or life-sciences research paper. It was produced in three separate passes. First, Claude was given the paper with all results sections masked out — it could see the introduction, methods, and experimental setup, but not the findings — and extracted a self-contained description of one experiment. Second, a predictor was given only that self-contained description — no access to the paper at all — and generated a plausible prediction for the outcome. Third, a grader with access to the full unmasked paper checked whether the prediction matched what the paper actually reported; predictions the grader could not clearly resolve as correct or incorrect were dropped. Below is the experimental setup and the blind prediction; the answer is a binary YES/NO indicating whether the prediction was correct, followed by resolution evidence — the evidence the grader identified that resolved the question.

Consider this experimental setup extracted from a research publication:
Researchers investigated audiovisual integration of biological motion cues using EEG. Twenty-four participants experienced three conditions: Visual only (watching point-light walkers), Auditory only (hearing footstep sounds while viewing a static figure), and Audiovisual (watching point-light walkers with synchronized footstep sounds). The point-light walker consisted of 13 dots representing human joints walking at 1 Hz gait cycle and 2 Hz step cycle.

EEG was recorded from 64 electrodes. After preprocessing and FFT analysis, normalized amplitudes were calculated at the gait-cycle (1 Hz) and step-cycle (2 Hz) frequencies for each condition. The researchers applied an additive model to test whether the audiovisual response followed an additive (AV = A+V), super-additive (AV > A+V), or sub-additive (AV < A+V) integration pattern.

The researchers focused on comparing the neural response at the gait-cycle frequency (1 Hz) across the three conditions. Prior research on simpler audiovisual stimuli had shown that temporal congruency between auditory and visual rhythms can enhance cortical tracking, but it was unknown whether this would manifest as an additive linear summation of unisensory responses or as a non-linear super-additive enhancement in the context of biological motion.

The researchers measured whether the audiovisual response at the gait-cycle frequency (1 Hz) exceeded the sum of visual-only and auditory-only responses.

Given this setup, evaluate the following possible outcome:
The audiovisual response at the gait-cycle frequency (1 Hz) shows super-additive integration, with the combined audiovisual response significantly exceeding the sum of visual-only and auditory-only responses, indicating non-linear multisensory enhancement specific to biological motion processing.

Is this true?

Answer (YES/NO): YES